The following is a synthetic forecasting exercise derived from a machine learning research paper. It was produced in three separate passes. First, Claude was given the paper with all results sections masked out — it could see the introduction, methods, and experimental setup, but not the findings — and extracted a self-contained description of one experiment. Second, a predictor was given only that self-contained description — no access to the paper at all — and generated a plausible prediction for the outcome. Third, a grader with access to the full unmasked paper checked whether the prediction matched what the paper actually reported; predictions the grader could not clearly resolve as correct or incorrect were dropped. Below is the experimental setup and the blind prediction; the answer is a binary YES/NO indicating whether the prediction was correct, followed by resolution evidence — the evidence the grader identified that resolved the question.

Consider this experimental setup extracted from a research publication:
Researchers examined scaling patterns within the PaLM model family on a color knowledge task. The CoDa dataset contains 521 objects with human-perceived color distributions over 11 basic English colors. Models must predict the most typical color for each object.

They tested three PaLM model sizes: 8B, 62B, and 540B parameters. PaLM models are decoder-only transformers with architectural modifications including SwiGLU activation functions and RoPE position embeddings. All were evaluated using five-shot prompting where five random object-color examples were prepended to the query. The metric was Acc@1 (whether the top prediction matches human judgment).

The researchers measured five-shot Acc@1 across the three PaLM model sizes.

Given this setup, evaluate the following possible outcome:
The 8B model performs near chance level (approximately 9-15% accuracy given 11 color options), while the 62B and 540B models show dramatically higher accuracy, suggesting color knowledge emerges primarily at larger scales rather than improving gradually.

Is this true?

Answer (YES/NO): NO